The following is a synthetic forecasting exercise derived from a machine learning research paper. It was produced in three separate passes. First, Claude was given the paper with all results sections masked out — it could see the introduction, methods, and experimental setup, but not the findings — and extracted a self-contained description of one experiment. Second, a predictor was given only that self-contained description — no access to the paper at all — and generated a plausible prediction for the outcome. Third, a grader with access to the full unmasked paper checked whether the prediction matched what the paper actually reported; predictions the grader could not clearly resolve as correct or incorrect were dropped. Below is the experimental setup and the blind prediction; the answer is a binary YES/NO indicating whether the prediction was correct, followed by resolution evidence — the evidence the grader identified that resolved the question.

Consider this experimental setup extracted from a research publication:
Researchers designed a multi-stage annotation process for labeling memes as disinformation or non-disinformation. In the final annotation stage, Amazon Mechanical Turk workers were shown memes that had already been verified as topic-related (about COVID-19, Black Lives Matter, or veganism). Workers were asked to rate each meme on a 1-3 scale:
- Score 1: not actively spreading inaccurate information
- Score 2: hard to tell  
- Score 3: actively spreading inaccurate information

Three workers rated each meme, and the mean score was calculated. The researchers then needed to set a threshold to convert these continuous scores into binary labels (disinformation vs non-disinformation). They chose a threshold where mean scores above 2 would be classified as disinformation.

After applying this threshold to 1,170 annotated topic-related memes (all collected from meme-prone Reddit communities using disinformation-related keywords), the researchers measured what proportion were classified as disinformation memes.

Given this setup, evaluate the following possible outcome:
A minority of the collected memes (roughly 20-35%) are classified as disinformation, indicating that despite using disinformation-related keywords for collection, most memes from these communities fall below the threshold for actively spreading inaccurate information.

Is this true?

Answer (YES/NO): YES